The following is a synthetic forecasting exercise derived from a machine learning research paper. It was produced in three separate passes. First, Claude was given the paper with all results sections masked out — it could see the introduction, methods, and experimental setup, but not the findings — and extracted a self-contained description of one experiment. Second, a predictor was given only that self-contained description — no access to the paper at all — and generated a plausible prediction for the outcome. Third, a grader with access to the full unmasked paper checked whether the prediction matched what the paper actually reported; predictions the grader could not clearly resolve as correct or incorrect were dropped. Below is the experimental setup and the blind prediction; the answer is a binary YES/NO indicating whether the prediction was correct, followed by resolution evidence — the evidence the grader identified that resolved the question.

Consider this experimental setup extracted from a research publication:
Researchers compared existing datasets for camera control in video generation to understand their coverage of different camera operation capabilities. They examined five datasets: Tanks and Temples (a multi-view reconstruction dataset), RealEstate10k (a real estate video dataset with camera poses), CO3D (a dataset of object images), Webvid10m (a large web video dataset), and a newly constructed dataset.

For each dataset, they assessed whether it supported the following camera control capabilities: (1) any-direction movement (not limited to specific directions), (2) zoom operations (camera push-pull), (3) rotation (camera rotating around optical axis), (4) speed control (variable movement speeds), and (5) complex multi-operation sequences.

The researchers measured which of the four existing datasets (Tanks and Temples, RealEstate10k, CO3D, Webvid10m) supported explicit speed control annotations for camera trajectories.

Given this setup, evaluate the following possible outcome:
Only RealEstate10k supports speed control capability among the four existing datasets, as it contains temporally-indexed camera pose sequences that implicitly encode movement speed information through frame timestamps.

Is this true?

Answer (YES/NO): NO